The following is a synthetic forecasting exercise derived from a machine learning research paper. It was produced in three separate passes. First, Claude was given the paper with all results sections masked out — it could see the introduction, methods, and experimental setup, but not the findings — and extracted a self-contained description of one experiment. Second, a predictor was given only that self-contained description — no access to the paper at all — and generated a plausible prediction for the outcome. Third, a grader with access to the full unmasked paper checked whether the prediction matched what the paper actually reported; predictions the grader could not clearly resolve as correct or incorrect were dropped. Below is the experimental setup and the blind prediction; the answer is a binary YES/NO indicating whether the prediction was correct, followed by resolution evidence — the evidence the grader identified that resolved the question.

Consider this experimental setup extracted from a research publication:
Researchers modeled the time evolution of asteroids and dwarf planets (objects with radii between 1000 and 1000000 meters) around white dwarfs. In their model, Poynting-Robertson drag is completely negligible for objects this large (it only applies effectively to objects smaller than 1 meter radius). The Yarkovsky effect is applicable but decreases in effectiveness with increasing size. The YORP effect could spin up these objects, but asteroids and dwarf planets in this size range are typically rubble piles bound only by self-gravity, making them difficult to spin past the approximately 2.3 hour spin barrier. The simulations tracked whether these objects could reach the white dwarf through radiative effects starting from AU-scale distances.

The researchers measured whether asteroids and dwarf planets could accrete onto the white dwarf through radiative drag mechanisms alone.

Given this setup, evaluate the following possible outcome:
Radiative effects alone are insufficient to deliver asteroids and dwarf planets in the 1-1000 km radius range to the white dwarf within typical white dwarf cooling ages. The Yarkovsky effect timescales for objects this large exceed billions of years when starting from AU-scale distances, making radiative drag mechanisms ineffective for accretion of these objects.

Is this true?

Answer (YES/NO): YES